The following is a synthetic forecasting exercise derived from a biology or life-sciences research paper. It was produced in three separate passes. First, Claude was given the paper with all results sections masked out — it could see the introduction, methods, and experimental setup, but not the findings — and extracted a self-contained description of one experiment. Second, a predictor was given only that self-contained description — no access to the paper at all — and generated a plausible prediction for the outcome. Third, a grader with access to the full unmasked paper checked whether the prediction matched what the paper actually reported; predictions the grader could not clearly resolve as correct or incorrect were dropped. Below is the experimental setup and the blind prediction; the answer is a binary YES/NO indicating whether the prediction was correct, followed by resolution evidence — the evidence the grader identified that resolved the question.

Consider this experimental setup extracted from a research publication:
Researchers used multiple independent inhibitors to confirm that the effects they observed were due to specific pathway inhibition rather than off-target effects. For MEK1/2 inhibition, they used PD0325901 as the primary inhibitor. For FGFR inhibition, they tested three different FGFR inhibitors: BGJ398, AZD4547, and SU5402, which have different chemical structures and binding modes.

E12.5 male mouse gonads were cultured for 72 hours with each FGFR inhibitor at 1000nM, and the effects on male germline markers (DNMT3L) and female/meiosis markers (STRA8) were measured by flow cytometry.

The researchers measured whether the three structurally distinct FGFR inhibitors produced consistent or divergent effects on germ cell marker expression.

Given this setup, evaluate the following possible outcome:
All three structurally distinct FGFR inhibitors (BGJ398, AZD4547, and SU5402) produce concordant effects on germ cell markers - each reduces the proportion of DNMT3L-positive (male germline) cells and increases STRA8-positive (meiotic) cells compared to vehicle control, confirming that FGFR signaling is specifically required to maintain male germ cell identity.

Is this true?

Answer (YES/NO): NO